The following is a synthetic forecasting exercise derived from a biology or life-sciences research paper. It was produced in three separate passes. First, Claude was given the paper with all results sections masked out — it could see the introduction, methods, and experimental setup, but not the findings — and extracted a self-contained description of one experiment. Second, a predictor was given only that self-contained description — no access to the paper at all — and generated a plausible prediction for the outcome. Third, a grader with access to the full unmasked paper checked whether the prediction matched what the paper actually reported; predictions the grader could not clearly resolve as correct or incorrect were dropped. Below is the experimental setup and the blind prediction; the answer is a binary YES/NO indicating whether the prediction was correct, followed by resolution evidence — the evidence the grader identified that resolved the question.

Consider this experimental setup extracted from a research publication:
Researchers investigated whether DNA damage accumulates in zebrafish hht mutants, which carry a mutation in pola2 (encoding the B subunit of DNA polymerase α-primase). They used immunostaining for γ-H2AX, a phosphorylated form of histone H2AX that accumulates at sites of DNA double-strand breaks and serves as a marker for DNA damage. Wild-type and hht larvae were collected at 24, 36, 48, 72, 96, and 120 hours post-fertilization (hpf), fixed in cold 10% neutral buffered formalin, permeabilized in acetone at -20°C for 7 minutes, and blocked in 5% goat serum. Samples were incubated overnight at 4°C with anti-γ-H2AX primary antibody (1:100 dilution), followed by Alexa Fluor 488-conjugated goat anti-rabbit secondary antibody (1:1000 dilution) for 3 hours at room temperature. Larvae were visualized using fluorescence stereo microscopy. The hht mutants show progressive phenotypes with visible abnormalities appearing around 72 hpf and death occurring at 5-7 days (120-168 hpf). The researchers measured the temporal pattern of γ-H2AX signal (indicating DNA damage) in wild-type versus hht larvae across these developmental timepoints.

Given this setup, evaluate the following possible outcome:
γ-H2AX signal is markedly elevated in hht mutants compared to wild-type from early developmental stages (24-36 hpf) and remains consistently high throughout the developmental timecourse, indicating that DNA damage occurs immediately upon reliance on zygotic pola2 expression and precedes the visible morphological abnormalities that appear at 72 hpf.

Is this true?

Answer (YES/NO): NO